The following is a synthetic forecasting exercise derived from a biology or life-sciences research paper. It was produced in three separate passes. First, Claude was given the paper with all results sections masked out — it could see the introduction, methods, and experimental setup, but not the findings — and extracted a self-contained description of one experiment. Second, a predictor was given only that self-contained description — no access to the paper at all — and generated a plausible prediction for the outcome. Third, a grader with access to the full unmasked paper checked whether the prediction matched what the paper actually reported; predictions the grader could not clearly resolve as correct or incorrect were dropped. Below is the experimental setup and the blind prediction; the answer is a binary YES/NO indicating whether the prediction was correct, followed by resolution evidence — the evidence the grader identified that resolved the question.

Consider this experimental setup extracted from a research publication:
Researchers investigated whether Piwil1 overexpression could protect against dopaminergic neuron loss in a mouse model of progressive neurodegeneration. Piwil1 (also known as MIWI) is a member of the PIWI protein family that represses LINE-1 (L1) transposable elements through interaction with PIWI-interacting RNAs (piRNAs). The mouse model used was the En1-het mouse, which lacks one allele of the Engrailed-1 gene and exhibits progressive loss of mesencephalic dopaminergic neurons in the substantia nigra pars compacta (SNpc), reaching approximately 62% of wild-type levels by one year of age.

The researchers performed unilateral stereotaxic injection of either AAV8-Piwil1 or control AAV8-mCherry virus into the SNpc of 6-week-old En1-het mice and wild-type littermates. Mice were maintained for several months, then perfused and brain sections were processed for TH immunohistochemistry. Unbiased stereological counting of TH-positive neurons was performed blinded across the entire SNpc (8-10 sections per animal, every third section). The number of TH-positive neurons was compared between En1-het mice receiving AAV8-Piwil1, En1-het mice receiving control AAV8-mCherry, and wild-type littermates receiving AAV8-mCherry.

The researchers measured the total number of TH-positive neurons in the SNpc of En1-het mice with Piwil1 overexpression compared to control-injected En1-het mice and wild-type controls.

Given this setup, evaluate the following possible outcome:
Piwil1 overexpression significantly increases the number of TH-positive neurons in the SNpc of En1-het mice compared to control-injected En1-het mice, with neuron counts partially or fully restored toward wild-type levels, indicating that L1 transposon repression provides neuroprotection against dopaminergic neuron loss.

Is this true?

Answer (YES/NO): YES